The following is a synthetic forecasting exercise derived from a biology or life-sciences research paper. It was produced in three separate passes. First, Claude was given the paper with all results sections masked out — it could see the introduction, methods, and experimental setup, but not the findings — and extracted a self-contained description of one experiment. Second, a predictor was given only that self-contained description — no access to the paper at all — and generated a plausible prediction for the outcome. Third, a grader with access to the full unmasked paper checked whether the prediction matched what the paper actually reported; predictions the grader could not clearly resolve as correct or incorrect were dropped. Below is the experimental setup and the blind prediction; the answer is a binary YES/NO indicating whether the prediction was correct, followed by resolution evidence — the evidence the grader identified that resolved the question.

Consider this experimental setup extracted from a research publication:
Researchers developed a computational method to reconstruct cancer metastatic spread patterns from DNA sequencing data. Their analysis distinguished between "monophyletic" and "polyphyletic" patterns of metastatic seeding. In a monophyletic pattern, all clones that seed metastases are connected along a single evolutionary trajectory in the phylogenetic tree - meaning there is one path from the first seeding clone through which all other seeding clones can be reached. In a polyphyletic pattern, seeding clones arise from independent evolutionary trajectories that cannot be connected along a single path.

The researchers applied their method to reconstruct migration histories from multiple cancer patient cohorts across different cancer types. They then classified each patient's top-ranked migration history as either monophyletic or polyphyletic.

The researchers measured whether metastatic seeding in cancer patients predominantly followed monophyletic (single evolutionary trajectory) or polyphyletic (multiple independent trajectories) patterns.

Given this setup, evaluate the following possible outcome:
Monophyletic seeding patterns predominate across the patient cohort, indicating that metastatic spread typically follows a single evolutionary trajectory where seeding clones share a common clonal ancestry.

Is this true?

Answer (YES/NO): YES